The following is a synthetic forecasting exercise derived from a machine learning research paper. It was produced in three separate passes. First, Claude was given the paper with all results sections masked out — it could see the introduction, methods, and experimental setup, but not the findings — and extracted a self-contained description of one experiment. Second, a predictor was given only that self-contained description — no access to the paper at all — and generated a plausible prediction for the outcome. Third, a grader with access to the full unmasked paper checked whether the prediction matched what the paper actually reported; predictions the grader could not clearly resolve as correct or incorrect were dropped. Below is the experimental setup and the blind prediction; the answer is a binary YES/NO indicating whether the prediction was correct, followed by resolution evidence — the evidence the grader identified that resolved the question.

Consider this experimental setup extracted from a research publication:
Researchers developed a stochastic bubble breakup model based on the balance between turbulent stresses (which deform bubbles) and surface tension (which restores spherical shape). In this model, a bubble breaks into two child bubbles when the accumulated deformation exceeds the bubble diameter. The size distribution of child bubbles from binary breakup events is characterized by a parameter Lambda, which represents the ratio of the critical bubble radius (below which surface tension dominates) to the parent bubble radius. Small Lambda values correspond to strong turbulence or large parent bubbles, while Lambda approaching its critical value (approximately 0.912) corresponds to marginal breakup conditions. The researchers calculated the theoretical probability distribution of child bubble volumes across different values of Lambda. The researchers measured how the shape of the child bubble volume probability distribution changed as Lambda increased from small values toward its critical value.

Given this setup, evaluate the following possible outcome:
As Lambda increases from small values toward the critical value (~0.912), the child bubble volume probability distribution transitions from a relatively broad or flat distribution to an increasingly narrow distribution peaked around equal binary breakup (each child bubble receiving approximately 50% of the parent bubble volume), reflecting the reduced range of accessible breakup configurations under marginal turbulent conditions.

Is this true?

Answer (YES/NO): YES